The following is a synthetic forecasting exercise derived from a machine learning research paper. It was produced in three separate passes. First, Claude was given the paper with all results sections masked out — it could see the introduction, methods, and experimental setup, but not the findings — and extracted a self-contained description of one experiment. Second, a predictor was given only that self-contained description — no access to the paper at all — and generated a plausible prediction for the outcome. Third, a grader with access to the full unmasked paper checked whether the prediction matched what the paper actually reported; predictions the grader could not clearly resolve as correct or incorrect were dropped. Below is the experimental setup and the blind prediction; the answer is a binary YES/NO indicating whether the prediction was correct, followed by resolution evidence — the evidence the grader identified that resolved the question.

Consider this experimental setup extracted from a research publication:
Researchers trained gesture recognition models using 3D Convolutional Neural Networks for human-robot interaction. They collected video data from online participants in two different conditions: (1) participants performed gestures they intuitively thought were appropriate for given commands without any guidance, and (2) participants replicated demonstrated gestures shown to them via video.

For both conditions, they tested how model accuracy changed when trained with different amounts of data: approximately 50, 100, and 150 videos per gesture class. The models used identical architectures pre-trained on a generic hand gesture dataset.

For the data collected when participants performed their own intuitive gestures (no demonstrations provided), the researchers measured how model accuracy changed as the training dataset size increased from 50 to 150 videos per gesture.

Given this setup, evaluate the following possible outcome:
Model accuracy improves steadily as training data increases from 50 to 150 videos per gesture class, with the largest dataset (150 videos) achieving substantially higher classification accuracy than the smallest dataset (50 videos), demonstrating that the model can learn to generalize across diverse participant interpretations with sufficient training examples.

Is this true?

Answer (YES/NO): NO